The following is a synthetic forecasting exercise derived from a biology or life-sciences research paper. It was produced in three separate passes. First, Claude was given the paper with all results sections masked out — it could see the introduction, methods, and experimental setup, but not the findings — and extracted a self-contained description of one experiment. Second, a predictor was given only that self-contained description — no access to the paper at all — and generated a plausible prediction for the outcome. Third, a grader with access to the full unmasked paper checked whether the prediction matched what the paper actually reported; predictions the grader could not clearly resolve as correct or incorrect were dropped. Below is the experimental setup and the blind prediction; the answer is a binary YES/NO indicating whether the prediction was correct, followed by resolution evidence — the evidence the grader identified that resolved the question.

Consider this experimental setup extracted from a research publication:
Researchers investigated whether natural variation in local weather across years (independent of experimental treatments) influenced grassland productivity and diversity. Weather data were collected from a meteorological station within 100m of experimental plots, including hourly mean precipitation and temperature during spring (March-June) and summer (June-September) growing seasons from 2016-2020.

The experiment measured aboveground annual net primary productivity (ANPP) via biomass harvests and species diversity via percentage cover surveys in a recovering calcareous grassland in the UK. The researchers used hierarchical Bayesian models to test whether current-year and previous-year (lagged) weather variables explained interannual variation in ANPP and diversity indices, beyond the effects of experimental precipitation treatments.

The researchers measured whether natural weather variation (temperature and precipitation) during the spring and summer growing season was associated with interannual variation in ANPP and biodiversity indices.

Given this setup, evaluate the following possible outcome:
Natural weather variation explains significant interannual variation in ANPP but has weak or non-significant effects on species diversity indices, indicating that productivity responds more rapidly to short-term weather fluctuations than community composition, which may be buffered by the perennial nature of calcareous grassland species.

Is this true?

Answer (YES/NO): NO